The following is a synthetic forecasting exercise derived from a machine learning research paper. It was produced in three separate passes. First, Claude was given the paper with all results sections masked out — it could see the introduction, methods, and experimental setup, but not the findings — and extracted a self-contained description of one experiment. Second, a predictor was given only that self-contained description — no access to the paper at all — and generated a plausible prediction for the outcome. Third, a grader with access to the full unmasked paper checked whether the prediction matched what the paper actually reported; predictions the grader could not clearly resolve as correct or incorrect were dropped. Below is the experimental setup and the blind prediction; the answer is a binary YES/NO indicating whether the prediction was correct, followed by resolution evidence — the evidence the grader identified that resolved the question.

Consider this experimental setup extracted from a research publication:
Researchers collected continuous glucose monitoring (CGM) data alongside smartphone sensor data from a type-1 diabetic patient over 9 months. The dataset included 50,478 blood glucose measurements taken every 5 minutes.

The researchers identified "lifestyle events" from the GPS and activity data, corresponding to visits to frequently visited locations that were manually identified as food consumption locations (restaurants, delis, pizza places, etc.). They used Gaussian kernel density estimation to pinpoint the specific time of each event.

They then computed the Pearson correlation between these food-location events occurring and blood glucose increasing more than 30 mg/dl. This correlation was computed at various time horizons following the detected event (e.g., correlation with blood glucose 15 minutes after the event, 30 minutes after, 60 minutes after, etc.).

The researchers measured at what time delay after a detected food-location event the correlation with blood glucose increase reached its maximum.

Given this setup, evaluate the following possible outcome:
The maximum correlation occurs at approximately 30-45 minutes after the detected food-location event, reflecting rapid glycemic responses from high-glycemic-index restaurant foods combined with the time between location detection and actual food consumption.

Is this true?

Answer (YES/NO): NO